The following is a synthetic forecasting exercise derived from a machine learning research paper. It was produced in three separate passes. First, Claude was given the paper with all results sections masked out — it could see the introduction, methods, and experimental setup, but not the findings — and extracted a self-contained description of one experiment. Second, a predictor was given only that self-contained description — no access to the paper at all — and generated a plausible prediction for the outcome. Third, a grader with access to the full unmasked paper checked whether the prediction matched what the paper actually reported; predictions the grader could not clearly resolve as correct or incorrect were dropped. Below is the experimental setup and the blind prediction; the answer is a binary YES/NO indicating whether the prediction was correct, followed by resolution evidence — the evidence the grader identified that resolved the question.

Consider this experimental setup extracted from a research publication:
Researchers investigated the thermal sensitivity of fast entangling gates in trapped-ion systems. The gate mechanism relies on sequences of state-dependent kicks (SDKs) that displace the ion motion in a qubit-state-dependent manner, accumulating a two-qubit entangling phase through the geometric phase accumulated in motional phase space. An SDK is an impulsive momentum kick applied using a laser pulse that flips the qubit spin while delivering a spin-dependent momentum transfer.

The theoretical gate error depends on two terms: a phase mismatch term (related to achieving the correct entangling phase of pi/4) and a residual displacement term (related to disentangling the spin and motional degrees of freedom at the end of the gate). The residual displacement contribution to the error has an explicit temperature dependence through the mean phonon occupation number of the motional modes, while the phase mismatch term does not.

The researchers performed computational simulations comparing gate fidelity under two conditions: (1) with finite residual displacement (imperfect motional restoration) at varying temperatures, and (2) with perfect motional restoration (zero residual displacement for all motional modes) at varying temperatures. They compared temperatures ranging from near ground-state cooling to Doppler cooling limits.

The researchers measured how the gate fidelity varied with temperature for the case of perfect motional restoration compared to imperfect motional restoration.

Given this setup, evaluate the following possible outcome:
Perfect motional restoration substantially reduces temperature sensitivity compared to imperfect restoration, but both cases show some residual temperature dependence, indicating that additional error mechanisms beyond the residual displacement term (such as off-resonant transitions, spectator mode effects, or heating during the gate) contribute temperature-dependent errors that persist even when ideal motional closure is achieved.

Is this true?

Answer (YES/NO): NO